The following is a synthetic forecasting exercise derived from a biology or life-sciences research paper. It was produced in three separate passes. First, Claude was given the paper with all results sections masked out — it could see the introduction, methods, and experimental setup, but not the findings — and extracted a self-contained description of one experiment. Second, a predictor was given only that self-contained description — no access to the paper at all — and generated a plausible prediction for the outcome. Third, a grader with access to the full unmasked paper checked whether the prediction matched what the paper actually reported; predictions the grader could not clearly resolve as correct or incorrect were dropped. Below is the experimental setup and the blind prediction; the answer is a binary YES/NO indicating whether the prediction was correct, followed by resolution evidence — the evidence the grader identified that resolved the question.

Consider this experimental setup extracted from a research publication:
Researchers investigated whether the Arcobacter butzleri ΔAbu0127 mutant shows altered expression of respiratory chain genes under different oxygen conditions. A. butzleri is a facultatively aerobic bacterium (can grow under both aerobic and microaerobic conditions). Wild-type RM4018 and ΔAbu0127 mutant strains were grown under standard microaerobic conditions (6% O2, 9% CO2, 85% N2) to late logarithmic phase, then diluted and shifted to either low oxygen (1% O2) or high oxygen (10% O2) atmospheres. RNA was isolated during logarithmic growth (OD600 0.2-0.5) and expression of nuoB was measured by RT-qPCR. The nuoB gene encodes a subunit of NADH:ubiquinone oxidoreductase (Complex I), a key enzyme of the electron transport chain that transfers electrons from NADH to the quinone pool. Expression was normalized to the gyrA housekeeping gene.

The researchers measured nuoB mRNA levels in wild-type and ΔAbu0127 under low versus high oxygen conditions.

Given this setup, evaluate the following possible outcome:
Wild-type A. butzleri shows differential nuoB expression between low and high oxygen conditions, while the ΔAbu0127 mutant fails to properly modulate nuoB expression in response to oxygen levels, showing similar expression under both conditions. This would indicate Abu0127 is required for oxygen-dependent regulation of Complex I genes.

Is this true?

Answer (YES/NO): YES